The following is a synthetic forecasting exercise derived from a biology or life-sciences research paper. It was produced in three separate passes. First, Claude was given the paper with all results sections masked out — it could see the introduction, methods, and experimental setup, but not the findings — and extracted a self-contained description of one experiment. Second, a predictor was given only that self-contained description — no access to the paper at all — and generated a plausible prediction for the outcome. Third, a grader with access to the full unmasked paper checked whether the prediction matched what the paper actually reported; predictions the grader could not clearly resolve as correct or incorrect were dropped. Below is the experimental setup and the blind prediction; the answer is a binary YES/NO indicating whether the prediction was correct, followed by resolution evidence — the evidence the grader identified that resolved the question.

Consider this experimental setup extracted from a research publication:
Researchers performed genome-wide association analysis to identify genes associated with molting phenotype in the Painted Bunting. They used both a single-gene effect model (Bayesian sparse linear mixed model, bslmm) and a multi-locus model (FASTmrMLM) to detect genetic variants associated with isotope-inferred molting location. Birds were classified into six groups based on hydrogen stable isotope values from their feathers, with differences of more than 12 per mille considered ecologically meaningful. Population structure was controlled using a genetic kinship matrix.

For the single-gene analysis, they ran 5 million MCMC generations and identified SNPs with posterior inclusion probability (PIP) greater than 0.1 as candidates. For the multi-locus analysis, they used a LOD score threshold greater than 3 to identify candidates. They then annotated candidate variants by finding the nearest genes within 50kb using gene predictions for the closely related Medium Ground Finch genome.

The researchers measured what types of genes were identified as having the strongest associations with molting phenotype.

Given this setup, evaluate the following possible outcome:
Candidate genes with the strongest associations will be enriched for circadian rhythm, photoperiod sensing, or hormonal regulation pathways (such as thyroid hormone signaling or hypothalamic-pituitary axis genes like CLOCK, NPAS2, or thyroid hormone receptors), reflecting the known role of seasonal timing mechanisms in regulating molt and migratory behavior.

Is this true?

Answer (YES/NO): NO